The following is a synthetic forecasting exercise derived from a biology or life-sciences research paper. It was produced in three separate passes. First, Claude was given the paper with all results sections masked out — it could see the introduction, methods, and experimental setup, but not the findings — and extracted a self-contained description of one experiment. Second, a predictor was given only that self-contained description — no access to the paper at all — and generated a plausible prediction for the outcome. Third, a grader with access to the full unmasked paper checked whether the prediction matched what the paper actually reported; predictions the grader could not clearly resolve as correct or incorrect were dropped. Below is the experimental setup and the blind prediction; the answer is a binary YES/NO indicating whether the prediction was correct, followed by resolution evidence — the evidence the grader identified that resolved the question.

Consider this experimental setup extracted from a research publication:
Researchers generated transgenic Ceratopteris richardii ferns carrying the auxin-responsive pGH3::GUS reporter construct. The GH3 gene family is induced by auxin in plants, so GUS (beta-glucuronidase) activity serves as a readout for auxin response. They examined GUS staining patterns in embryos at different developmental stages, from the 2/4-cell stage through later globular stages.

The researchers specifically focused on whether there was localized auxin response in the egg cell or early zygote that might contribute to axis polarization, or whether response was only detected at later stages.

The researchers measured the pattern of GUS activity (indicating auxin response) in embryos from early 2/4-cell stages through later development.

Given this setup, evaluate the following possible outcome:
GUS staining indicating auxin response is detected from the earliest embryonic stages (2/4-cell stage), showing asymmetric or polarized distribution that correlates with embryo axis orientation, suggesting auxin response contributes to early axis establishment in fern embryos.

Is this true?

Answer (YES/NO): NO